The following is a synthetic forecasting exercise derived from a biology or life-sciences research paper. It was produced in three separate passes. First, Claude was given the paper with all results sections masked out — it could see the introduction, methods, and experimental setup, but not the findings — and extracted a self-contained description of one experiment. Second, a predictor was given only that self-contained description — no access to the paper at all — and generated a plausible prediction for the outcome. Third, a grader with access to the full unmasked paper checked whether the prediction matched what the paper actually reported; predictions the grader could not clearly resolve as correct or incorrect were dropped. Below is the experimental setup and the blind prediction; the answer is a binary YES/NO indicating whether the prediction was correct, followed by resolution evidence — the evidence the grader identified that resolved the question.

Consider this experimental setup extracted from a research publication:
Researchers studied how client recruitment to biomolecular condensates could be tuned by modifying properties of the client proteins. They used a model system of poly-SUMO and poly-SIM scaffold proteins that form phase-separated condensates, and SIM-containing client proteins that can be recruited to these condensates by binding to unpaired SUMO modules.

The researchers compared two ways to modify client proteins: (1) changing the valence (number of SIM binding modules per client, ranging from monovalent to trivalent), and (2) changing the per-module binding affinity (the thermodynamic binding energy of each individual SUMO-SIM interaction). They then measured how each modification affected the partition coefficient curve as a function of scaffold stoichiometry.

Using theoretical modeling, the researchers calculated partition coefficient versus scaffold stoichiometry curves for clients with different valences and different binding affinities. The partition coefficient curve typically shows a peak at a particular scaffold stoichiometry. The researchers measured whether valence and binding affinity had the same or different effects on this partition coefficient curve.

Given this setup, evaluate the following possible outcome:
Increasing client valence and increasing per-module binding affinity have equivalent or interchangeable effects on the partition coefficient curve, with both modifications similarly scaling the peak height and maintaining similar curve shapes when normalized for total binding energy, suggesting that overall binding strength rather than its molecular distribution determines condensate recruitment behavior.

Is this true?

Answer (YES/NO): NO